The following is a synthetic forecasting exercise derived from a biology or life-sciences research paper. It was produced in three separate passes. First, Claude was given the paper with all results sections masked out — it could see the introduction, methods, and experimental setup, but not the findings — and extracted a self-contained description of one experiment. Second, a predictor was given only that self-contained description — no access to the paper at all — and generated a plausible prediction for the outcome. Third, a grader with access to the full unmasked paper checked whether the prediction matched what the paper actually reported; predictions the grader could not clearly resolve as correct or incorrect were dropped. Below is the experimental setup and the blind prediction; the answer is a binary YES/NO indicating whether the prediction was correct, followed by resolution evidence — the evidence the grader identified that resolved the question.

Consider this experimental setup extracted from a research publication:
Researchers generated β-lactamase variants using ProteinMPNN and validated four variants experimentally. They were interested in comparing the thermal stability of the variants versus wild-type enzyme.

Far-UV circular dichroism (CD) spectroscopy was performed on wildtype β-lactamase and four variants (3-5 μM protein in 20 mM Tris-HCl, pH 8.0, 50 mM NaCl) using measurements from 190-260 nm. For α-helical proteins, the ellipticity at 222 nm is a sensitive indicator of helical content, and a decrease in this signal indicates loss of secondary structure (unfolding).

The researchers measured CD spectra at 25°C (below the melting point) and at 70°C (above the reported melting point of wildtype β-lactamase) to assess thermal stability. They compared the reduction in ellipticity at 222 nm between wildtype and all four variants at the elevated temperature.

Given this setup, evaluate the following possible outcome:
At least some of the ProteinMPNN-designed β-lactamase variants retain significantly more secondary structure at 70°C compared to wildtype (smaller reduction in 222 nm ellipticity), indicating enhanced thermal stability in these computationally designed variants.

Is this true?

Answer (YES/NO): YES